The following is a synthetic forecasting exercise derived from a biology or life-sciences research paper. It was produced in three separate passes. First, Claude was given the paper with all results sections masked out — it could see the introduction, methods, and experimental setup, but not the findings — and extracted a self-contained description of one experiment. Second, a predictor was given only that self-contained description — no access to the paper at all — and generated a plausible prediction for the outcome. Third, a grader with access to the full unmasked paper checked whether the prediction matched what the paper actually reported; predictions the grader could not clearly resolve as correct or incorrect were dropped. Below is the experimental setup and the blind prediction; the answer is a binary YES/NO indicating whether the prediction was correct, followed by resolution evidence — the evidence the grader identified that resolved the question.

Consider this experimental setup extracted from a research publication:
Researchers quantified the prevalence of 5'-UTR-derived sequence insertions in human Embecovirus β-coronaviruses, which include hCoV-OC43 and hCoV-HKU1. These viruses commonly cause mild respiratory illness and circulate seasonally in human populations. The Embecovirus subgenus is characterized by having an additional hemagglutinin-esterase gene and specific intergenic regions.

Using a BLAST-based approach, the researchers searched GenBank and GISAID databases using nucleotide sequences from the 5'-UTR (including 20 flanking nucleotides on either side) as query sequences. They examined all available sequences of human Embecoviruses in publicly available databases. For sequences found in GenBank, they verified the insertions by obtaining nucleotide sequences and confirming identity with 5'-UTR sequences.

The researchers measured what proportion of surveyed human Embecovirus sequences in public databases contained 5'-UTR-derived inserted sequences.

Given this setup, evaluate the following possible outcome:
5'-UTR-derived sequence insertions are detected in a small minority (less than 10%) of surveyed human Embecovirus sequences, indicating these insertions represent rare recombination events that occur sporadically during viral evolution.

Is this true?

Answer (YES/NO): NO